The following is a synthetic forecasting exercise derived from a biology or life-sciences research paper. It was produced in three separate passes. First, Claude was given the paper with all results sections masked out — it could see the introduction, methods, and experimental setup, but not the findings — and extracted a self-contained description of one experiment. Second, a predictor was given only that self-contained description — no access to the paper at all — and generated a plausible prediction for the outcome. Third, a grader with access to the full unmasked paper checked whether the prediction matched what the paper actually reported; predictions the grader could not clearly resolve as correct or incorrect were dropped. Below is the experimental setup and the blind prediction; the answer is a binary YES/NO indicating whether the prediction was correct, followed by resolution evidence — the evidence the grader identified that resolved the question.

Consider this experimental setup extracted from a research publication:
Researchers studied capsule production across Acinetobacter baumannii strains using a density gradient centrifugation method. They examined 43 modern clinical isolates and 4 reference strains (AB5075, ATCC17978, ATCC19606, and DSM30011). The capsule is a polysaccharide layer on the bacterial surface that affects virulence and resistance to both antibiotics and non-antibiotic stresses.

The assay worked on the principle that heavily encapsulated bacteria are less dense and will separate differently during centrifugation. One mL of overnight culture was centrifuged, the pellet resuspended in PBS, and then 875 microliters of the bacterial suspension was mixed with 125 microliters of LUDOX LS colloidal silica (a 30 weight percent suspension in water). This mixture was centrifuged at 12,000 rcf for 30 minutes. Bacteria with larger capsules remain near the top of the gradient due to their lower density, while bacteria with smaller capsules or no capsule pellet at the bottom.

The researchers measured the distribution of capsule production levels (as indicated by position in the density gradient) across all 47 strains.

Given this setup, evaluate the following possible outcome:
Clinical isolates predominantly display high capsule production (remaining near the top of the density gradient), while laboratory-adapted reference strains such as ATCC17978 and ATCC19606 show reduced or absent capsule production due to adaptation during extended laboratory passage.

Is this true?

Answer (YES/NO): NO